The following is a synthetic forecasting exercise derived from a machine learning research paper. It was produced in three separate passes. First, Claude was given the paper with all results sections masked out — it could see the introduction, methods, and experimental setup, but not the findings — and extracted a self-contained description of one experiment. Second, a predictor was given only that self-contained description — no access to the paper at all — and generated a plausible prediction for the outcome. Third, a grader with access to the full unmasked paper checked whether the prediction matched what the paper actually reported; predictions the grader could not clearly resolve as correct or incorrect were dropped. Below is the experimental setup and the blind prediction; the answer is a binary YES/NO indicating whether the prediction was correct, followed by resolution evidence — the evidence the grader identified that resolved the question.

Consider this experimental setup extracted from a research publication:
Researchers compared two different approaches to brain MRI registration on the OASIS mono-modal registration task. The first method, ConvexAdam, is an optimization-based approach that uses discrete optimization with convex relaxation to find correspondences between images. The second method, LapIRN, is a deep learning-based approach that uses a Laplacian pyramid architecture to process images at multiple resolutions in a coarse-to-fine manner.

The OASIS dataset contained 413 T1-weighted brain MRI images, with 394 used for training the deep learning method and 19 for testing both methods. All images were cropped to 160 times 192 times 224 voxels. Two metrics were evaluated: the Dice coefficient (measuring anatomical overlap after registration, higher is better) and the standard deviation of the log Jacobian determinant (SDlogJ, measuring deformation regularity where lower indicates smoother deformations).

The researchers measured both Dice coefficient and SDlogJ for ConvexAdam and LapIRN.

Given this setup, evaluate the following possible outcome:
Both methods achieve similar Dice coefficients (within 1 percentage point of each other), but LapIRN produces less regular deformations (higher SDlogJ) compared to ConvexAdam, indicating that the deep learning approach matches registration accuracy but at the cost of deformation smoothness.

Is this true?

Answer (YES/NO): NO